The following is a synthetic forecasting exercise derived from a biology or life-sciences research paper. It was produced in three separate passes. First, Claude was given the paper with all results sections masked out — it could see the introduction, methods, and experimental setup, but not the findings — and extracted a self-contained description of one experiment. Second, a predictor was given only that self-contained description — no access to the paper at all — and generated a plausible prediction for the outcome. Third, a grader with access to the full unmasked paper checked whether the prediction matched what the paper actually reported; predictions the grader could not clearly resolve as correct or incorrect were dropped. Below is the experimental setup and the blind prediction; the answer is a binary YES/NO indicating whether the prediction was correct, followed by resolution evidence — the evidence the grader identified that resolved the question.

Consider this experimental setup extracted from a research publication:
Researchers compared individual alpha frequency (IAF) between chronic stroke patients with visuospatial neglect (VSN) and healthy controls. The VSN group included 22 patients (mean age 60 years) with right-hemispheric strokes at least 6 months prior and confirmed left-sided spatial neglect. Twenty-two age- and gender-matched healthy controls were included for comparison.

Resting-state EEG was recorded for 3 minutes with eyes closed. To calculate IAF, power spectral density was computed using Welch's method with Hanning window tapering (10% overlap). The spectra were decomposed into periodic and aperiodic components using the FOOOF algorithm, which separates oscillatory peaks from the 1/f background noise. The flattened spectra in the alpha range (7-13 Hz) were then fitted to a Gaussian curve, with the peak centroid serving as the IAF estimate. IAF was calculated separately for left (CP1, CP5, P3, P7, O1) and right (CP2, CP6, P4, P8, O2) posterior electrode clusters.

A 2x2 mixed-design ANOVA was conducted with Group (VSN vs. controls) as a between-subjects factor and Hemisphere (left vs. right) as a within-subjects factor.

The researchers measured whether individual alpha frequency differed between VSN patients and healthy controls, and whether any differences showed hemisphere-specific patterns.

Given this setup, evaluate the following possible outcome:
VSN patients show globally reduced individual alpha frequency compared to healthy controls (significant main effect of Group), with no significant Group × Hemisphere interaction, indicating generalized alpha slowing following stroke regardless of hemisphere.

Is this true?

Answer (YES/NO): NO